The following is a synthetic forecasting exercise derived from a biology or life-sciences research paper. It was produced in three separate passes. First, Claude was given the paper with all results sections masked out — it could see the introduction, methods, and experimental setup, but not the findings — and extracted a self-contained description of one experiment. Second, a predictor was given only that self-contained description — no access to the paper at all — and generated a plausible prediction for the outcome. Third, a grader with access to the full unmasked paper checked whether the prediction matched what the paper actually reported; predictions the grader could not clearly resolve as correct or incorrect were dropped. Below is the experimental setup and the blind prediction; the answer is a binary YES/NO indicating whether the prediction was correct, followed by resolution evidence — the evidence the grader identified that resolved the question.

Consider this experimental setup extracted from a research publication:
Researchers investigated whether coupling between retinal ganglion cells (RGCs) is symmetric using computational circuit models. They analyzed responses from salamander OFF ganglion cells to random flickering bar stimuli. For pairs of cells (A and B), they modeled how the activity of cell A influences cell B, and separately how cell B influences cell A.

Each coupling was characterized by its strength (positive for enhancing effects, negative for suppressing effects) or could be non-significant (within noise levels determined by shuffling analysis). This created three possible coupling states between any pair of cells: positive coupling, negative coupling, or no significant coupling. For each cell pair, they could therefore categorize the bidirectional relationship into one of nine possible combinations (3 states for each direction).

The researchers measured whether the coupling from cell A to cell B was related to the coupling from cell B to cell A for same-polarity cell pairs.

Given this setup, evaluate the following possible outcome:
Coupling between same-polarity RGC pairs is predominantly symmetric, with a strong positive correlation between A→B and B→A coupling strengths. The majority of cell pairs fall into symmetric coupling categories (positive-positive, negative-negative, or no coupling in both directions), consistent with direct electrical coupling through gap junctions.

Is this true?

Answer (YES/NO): NO